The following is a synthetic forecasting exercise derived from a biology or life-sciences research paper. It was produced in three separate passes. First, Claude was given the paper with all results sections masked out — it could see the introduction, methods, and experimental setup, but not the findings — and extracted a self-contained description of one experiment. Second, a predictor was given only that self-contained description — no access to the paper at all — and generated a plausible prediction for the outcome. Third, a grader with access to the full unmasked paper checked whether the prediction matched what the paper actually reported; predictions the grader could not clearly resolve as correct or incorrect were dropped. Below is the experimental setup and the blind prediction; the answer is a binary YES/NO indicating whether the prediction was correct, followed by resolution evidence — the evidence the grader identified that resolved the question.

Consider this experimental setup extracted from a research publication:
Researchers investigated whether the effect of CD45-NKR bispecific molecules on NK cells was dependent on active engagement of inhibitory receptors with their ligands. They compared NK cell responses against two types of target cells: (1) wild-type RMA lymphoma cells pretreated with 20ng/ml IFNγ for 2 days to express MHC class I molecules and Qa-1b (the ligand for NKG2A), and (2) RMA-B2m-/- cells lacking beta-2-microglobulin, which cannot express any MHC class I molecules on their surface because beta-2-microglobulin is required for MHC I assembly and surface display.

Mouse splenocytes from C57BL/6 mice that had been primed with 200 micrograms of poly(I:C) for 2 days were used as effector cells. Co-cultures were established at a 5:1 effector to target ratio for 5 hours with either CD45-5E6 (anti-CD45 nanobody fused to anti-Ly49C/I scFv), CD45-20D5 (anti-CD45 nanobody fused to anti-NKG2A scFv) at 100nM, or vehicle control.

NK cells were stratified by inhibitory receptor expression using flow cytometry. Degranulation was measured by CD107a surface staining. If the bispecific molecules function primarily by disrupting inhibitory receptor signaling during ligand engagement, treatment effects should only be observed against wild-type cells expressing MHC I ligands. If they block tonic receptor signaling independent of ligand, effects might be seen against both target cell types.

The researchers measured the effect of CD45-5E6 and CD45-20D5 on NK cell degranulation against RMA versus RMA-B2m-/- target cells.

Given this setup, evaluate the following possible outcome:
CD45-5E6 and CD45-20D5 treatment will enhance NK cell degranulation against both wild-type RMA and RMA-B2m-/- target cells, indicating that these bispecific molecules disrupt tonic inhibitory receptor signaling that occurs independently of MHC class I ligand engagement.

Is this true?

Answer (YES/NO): YES